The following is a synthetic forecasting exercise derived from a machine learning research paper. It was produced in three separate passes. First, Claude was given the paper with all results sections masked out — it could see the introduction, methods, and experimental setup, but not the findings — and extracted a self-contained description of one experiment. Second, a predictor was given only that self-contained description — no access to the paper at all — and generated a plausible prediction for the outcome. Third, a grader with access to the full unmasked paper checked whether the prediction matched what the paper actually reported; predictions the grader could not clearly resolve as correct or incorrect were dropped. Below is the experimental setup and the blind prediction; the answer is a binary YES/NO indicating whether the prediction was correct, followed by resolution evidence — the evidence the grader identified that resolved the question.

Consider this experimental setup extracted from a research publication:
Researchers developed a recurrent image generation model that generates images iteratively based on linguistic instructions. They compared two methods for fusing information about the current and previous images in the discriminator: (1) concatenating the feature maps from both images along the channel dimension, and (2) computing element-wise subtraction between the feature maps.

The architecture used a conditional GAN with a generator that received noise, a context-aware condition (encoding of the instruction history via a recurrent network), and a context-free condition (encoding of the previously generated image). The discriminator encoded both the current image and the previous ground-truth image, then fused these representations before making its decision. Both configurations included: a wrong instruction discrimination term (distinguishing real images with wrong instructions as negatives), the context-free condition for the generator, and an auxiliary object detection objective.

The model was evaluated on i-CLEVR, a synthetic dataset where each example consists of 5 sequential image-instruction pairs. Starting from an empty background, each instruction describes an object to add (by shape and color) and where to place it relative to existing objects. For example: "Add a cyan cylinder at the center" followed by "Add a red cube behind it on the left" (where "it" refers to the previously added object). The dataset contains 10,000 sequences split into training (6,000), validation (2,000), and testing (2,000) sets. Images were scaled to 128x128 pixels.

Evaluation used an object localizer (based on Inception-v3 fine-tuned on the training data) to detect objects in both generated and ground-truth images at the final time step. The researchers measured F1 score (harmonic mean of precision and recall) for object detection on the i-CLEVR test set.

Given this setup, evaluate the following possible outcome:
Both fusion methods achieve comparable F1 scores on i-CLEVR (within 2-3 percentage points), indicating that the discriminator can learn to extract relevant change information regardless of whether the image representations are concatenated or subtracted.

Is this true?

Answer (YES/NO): NO